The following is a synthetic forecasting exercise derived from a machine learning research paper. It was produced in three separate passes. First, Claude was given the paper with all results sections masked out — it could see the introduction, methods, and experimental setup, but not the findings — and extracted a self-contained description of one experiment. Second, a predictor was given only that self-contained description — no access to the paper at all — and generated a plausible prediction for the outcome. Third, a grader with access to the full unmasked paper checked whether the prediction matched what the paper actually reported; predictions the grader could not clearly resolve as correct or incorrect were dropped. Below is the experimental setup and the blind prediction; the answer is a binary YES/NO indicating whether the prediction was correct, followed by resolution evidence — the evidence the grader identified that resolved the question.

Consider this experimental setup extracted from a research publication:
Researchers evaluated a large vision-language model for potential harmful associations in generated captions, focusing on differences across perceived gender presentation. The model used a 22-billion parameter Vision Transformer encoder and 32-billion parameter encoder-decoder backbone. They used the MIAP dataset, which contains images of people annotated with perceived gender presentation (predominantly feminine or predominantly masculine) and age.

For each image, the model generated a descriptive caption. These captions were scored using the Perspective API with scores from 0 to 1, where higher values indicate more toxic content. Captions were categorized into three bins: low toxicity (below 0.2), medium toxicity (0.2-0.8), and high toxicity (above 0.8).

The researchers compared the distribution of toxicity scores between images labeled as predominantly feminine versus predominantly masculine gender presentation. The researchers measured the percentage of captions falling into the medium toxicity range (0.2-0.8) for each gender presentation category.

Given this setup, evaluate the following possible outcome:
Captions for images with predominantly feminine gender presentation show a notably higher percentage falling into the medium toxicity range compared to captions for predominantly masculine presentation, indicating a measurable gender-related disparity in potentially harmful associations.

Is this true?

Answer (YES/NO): YES